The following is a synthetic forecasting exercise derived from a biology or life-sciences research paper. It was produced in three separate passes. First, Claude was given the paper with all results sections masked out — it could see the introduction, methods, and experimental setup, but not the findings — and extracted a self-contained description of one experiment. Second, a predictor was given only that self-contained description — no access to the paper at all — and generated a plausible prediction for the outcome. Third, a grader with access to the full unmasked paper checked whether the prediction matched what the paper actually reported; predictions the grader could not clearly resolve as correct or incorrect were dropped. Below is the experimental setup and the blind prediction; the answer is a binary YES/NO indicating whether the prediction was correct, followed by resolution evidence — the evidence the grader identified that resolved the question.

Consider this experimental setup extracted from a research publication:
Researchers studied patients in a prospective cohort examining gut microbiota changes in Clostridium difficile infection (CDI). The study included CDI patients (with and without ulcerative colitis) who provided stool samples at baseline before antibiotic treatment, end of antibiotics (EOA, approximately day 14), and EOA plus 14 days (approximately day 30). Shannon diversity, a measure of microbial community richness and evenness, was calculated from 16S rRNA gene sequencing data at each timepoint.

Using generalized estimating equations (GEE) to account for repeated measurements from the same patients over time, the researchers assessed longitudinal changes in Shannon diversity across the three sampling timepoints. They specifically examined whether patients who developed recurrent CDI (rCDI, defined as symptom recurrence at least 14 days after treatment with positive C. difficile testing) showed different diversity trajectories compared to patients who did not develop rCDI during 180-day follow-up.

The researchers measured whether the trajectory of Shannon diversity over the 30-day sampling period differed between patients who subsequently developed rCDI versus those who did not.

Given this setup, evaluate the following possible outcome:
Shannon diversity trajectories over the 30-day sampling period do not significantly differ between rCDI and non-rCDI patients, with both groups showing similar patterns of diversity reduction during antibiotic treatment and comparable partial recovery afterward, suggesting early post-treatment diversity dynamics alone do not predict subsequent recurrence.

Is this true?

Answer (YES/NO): NO